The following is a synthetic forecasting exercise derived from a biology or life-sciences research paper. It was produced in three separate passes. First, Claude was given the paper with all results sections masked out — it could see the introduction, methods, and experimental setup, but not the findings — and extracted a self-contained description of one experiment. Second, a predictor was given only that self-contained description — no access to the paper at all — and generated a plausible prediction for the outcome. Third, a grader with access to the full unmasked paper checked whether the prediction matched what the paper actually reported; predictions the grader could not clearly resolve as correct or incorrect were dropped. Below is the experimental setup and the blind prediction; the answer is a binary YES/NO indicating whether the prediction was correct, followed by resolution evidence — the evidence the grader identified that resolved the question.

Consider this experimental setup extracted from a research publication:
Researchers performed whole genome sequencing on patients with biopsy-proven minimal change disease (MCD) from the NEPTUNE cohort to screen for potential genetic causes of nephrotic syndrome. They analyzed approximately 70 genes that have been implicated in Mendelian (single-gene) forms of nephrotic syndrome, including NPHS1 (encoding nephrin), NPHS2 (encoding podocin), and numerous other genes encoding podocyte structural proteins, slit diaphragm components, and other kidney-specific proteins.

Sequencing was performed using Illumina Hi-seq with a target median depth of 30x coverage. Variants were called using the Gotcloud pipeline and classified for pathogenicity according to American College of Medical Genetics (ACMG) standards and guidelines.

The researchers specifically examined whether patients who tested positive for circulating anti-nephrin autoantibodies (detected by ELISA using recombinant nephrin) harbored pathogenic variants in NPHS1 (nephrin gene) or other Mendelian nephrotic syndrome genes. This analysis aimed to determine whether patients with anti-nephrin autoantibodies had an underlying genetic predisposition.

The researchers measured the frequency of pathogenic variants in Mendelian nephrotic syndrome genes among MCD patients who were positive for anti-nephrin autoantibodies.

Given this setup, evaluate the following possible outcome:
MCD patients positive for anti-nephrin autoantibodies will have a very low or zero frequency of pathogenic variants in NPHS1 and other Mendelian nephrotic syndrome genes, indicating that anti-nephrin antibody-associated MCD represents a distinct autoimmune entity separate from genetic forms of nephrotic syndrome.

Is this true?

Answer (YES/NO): YES